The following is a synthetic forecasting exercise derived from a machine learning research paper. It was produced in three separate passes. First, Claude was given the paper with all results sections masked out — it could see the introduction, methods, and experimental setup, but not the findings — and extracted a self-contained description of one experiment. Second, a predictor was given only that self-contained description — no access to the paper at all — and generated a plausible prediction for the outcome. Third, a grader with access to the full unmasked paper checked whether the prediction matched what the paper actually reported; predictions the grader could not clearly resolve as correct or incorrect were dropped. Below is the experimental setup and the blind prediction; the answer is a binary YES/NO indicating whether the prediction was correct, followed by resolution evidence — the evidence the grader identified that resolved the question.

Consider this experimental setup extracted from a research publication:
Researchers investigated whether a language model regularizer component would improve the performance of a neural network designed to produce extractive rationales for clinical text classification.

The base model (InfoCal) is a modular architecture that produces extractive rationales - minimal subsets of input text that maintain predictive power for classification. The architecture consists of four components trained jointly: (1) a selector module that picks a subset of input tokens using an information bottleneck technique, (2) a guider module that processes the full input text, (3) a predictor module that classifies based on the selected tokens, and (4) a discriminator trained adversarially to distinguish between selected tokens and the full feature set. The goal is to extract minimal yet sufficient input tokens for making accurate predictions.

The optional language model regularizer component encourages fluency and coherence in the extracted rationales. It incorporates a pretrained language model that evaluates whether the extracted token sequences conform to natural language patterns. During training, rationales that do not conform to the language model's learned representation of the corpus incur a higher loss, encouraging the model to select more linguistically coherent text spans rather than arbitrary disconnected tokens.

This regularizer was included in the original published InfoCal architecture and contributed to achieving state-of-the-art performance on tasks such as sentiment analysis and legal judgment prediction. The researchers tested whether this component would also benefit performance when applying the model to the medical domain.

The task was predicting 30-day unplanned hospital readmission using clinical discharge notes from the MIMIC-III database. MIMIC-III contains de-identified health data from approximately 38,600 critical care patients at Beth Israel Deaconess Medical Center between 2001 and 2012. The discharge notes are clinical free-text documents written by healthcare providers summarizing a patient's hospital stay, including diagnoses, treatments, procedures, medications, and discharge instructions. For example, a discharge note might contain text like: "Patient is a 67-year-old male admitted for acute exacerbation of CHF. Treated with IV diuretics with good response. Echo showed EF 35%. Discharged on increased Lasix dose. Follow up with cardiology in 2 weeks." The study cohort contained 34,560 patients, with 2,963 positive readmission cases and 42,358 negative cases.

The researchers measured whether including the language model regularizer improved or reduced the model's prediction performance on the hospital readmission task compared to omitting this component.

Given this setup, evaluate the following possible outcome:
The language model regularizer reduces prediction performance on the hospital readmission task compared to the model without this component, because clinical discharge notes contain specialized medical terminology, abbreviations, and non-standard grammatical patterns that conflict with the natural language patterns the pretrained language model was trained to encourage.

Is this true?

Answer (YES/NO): YES